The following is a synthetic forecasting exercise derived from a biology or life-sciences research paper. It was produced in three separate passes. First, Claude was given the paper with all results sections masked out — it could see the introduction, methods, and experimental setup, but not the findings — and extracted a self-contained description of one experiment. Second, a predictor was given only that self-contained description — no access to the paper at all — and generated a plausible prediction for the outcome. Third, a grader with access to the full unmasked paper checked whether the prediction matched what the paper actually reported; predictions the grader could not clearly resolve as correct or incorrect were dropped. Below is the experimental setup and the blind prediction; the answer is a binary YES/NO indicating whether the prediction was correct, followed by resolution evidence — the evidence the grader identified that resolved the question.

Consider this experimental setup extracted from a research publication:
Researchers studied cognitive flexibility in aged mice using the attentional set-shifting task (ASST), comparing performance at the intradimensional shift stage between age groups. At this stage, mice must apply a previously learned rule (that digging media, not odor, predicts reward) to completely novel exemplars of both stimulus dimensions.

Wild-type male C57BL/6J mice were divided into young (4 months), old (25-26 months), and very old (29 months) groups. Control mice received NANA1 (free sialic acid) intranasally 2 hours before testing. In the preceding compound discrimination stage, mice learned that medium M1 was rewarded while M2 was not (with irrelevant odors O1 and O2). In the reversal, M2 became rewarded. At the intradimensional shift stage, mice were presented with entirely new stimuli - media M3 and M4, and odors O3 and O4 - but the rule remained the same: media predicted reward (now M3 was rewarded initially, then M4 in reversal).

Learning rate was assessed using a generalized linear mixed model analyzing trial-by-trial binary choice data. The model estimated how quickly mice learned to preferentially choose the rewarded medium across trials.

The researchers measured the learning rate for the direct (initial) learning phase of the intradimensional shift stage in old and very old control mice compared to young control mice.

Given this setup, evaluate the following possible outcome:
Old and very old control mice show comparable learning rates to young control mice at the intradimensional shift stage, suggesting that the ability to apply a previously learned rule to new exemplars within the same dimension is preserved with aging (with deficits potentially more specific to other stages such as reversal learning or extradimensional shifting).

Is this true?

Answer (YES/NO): NO